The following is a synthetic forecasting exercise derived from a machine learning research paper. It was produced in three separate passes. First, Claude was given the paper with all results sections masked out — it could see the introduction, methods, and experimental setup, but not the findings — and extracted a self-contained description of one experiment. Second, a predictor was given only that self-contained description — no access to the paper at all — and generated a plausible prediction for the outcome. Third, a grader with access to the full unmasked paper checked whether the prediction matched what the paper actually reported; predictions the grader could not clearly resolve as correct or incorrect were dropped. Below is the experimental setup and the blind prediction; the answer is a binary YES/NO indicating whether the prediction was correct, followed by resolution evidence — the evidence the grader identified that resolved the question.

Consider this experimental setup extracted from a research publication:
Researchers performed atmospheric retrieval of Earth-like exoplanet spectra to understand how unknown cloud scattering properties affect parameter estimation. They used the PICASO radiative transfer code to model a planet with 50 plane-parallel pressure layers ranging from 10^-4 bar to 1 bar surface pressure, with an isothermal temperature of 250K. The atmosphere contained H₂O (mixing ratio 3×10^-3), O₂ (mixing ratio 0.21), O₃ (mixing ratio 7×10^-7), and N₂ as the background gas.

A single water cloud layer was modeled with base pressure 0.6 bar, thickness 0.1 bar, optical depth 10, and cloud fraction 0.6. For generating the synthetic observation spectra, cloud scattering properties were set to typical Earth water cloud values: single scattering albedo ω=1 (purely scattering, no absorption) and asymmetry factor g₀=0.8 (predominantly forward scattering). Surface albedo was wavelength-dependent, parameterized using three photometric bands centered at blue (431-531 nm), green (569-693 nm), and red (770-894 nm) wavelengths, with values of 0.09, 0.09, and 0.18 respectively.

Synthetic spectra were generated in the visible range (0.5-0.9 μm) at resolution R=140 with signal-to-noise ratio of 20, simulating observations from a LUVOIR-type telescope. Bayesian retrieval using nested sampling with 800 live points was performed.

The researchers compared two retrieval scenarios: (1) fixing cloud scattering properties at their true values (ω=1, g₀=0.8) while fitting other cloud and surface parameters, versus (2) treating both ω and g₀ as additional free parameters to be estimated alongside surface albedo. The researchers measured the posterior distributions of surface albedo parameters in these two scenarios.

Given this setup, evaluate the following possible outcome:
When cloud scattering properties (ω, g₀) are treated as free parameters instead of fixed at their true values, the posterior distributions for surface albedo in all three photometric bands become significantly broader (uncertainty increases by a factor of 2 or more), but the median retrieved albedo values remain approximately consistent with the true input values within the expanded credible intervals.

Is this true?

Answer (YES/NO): NO